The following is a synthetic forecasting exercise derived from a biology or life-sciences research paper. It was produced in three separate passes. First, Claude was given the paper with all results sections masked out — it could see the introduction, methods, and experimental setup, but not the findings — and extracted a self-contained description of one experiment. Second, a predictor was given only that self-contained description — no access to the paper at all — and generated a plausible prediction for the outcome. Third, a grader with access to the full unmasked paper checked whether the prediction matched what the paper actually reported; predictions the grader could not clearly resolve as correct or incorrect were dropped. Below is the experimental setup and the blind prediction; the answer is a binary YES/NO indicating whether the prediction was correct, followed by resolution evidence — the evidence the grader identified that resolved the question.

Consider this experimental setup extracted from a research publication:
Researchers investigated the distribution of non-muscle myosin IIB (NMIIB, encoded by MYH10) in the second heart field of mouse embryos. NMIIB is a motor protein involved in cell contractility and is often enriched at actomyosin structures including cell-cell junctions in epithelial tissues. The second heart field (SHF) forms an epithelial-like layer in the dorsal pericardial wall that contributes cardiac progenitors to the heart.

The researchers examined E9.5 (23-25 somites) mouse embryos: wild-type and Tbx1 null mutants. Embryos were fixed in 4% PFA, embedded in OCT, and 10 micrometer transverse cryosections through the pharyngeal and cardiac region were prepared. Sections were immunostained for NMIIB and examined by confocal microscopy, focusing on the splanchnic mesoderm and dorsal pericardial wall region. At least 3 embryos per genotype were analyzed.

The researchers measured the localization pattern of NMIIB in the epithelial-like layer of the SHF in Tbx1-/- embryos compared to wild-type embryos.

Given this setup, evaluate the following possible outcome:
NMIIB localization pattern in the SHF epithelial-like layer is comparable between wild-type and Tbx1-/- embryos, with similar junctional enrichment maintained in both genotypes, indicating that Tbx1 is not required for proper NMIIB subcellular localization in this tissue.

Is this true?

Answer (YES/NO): NO